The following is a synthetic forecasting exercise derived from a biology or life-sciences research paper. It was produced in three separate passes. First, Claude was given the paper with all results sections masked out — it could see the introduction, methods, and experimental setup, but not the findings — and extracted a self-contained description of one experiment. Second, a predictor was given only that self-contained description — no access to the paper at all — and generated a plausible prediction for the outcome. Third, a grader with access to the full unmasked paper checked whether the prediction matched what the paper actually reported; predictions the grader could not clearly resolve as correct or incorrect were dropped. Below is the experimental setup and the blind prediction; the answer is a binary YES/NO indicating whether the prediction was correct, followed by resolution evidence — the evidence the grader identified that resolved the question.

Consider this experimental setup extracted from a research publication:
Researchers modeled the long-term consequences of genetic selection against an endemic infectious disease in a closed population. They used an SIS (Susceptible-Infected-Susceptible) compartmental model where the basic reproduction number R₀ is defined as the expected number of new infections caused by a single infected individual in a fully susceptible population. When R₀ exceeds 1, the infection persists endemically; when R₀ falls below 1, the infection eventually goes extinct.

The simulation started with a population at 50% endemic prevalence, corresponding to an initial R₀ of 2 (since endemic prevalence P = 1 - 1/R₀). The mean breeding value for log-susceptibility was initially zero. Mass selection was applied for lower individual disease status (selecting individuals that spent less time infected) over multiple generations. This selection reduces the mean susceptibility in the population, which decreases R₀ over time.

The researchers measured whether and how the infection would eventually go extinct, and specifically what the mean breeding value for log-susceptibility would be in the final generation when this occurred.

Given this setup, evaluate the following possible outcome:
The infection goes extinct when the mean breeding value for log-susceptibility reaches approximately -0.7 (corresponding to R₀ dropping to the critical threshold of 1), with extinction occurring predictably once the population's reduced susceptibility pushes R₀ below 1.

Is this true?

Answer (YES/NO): YES